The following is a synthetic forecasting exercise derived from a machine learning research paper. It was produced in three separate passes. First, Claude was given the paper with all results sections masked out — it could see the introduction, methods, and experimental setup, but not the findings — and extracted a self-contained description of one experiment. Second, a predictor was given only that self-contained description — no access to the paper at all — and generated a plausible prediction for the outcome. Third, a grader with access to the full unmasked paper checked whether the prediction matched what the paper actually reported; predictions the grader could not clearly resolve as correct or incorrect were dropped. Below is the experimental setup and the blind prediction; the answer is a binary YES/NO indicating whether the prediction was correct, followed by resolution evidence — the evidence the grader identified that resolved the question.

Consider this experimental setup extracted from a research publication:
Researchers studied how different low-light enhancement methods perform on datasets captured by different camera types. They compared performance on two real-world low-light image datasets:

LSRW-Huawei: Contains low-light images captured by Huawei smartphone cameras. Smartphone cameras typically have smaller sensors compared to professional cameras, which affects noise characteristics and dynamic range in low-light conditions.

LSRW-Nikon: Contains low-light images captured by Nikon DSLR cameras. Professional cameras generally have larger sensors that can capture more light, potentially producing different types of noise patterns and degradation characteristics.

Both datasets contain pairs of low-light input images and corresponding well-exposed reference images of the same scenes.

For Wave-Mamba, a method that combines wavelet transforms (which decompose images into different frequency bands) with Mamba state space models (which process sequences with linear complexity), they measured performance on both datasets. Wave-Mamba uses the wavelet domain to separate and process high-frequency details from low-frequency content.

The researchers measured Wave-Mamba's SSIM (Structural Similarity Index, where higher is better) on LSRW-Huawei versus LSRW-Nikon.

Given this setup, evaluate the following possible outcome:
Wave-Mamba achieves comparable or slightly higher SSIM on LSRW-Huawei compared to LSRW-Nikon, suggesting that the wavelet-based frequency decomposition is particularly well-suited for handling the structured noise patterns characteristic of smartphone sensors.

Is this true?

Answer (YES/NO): NO